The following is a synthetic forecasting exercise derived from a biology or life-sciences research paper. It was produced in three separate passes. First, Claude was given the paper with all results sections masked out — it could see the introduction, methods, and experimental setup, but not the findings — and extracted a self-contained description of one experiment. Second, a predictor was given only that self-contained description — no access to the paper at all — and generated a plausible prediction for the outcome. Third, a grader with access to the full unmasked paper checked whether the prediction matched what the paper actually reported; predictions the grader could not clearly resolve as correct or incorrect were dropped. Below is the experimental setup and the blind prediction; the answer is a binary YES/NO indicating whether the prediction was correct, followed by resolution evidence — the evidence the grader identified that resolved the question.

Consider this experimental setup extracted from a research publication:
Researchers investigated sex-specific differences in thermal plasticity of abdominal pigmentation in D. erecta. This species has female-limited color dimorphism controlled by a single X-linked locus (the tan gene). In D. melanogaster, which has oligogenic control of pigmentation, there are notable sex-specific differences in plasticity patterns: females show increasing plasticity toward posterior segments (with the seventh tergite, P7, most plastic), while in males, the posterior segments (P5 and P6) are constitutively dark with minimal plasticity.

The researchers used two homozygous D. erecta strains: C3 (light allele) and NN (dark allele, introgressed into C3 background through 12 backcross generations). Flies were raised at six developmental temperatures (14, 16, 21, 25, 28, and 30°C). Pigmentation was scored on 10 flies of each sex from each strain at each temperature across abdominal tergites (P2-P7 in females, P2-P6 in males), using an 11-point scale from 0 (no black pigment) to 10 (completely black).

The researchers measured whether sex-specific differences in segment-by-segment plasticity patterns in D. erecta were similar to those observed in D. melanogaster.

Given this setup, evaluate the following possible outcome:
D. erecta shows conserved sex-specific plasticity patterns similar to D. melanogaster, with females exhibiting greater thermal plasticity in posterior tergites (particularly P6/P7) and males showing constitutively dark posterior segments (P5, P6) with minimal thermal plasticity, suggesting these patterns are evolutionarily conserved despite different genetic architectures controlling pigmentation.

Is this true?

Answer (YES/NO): NO